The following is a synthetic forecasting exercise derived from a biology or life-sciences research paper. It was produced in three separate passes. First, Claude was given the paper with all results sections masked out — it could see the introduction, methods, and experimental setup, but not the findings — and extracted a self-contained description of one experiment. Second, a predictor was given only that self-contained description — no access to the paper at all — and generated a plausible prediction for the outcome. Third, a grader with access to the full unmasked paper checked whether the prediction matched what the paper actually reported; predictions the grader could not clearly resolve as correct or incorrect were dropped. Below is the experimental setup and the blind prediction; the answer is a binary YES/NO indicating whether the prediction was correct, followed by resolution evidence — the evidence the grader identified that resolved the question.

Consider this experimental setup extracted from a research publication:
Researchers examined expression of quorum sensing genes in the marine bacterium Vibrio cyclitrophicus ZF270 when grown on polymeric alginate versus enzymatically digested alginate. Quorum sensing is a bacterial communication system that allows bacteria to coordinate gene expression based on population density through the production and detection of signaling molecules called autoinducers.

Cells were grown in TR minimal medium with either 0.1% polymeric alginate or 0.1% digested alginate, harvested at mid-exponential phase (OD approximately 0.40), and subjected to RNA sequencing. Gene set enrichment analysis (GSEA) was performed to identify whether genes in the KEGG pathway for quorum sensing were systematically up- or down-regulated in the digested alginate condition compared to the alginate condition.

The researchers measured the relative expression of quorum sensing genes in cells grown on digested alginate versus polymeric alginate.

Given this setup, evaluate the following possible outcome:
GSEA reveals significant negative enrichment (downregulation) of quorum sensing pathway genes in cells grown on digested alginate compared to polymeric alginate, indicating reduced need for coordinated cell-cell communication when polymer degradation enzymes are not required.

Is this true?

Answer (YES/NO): NO